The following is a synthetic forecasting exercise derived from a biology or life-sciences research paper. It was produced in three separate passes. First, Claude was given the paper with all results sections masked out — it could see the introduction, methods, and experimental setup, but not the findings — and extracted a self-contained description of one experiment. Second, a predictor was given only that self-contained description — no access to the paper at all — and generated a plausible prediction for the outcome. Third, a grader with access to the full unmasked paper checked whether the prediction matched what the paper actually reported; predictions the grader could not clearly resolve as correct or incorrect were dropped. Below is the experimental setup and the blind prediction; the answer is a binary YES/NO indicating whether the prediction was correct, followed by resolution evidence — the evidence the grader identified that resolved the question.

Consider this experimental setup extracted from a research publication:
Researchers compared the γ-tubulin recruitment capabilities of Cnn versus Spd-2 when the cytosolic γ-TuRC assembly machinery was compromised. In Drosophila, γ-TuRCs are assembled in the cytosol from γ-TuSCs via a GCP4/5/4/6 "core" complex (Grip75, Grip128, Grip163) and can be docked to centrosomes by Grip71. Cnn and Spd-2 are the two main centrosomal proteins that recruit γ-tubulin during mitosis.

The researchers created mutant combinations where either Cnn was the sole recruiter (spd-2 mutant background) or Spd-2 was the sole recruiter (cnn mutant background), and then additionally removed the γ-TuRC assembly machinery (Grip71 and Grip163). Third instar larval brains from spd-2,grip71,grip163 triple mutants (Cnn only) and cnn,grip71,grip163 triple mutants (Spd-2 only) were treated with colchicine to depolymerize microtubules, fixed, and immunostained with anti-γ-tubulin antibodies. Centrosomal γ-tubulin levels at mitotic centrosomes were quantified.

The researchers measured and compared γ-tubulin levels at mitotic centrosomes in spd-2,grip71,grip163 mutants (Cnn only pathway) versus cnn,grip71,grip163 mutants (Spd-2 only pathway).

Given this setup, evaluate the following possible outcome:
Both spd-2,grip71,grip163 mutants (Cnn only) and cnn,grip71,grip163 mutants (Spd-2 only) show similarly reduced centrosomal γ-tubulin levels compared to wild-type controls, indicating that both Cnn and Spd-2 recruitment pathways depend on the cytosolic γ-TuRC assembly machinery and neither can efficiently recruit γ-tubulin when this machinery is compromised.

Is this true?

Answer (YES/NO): NO